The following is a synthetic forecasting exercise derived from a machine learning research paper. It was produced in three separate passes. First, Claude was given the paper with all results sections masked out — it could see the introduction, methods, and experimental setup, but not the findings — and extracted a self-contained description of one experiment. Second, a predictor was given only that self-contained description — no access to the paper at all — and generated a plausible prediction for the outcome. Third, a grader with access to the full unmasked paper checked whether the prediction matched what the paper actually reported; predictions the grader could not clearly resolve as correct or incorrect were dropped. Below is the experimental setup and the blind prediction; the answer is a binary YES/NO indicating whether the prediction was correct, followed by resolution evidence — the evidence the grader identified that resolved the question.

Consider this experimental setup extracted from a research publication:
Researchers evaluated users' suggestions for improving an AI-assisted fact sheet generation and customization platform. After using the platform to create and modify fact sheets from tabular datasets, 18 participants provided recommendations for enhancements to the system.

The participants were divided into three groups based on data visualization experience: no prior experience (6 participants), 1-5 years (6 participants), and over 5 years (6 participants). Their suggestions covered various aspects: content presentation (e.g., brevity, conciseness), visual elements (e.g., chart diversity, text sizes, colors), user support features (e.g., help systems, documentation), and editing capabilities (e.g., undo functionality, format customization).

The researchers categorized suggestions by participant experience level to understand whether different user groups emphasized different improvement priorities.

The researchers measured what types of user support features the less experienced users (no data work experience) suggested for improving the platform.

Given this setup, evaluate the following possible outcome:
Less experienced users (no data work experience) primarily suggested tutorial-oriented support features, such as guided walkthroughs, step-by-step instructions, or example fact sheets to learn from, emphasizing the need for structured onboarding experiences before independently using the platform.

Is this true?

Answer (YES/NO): NO